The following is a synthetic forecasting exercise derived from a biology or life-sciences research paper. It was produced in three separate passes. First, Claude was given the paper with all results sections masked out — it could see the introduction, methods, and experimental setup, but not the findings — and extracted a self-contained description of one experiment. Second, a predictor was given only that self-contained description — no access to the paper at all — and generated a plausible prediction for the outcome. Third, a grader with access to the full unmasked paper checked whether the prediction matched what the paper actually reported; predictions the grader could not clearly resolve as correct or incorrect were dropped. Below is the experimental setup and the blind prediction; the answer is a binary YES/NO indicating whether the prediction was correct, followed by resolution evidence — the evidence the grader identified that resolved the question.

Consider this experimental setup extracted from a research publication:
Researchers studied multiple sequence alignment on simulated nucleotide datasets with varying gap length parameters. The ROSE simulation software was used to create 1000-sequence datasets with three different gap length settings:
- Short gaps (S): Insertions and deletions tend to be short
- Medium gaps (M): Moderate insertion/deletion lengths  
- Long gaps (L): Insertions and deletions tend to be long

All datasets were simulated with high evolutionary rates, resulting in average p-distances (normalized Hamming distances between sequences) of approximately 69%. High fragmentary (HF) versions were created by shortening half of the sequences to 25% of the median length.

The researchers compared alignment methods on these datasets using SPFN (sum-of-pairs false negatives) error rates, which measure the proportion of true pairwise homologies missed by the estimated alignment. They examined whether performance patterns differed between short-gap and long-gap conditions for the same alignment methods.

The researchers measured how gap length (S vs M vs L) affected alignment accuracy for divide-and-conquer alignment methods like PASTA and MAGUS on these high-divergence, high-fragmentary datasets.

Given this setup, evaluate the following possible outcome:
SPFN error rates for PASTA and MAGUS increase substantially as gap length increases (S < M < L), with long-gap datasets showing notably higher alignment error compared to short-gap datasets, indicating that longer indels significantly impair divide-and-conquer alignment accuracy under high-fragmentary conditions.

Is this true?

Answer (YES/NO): NO